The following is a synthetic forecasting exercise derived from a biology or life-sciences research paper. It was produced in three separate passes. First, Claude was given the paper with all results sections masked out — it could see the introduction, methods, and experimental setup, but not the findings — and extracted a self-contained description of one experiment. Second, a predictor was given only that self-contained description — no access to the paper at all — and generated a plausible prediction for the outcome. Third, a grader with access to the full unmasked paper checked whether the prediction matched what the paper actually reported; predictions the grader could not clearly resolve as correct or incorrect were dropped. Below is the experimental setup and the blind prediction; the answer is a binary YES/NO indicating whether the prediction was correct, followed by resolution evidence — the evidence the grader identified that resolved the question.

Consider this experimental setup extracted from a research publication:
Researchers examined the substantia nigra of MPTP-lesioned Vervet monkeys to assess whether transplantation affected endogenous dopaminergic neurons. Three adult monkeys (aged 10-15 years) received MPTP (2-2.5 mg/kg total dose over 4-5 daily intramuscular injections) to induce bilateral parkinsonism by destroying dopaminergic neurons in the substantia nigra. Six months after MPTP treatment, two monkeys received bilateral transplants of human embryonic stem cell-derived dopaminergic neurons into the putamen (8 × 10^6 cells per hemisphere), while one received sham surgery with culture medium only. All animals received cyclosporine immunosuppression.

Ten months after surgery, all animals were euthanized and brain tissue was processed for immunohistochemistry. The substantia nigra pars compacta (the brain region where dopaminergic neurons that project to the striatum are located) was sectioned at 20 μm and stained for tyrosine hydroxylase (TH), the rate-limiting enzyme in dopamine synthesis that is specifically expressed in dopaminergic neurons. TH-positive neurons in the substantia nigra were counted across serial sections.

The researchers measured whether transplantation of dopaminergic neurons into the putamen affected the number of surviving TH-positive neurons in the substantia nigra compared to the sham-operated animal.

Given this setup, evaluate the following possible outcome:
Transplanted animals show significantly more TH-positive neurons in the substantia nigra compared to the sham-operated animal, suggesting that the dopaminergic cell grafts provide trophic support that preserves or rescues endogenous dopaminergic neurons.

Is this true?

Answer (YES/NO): NO